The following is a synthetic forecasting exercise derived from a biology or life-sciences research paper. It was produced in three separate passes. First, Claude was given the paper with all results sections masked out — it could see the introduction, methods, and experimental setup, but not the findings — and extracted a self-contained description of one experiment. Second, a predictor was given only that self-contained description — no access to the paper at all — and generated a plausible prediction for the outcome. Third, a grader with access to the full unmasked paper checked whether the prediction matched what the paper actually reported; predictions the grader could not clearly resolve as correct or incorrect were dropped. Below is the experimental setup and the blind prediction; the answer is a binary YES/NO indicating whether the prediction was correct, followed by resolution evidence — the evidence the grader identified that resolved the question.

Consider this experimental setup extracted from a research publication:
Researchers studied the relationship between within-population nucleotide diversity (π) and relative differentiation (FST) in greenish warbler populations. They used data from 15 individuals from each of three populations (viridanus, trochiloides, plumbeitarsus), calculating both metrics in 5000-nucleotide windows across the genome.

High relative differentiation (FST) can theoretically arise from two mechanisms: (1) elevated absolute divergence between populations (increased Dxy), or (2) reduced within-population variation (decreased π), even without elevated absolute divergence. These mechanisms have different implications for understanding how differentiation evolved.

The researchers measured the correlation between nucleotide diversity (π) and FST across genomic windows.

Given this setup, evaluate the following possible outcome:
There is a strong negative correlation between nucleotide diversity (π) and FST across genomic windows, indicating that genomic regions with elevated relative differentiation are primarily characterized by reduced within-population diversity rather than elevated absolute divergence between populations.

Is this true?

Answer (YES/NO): YES